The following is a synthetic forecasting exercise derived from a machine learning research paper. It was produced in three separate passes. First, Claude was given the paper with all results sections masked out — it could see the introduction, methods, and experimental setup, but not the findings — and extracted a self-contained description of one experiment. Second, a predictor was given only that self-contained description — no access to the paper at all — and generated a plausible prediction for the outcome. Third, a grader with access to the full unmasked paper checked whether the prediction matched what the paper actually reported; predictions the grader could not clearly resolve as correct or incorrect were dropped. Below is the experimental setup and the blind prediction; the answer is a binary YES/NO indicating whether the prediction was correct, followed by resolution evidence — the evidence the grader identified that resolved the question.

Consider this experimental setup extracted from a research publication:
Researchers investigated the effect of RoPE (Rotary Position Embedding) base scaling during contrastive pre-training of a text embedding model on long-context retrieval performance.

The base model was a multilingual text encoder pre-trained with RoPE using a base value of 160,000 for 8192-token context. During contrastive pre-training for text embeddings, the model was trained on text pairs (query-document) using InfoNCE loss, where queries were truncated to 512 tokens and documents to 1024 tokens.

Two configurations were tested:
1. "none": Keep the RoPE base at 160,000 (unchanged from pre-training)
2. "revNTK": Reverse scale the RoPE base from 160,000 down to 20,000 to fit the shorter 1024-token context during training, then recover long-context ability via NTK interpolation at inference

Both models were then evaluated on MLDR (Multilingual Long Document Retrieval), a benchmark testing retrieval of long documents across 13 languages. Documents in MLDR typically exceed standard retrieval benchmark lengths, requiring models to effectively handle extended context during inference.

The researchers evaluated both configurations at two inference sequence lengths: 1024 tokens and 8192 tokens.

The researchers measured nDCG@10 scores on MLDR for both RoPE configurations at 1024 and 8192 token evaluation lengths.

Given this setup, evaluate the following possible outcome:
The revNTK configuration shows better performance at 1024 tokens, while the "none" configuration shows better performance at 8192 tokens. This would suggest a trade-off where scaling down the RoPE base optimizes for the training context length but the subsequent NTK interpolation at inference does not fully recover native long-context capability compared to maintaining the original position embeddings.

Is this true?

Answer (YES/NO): NO